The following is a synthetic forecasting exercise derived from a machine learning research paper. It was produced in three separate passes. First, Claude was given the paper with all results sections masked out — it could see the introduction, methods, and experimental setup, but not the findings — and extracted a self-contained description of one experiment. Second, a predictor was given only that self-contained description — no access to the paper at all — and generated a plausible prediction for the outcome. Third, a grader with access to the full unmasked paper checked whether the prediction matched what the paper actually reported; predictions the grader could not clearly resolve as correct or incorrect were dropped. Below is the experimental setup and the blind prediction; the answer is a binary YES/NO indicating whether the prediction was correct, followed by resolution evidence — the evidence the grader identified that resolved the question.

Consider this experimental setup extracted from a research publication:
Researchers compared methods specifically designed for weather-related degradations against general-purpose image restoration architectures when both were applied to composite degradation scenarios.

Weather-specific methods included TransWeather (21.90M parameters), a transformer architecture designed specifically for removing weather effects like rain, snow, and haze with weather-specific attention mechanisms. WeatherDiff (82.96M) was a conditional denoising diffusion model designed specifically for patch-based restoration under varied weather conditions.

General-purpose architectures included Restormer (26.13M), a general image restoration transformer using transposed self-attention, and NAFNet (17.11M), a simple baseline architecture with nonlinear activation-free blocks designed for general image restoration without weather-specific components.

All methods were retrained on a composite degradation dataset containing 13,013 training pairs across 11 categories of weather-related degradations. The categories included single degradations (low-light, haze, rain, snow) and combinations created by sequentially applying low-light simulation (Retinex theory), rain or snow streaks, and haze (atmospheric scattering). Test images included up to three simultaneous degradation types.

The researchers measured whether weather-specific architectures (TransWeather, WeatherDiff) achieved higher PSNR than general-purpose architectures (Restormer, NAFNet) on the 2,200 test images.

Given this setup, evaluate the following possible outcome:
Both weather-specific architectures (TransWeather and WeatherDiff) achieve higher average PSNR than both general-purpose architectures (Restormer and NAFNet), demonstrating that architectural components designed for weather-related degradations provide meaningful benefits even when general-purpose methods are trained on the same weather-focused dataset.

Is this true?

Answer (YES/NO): NO